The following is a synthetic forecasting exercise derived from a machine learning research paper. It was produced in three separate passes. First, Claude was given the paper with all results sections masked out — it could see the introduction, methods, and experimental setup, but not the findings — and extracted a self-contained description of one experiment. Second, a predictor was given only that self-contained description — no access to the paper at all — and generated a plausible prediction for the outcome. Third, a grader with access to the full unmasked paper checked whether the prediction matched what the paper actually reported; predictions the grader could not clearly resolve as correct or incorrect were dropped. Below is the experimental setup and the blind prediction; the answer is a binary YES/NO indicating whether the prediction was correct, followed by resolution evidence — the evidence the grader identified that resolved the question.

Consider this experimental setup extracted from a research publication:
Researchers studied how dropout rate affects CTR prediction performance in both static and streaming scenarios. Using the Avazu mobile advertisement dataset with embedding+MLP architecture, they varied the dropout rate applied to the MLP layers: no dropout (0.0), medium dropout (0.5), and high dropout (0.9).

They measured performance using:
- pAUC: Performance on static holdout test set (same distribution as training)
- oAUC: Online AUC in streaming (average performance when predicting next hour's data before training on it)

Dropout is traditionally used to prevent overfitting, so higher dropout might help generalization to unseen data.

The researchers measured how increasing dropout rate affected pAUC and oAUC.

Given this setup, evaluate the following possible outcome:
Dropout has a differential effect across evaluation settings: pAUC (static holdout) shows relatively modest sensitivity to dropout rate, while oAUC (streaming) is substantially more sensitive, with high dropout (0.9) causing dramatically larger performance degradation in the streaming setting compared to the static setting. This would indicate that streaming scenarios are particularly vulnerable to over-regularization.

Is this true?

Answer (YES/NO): NO